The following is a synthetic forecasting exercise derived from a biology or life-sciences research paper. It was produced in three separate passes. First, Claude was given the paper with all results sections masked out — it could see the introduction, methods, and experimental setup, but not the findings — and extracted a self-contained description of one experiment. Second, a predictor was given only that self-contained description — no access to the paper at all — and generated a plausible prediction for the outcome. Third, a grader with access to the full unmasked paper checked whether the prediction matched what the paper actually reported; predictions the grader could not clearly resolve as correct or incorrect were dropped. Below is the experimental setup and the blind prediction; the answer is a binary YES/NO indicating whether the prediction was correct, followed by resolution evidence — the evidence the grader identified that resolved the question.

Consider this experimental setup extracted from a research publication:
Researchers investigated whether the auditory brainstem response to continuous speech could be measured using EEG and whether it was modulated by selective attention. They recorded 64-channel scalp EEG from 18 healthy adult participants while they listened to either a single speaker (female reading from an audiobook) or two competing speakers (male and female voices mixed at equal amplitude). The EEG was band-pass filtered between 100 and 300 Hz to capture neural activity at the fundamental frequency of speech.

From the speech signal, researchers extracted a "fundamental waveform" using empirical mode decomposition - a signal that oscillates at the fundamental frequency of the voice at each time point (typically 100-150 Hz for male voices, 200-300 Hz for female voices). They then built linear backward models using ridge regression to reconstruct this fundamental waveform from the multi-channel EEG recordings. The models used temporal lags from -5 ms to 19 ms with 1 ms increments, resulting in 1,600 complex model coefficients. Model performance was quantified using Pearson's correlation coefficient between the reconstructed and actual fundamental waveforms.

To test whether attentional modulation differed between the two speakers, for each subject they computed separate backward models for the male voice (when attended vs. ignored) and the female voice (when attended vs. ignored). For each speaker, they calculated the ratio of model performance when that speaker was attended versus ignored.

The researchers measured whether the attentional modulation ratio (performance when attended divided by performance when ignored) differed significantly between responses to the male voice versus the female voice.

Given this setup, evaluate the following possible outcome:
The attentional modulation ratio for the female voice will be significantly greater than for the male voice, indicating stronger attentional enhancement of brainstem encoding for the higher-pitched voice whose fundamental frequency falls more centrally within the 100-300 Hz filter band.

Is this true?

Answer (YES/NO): NO